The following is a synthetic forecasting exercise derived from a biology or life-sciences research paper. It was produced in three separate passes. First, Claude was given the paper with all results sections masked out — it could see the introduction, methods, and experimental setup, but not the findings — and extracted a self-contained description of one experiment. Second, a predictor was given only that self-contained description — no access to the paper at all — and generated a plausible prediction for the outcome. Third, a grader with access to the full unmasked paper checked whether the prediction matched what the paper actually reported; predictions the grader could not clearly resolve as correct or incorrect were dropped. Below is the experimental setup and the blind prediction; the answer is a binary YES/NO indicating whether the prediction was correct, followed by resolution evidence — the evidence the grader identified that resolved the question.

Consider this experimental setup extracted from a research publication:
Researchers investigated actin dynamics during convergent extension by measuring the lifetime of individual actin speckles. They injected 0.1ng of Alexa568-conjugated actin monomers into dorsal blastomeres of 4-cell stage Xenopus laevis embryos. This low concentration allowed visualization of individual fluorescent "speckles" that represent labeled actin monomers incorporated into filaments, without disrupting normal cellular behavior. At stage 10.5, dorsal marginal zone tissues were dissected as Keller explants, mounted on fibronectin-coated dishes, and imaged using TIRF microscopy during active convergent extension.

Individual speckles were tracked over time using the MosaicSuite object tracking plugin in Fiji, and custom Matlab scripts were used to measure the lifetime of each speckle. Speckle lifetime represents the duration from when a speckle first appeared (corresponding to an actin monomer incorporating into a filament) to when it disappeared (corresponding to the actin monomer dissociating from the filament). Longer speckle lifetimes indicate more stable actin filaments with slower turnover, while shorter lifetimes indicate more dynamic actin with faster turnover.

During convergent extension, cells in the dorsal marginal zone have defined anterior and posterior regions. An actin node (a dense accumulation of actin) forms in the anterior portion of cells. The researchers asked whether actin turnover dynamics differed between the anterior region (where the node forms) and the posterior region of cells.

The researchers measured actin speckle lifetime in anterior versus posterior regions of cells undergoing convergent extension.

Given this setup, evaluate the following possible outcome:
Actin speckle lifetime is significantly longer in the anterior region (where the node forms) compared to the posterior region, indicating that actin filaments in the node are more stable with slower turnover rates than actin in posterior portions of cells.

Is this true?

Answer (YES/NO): NO